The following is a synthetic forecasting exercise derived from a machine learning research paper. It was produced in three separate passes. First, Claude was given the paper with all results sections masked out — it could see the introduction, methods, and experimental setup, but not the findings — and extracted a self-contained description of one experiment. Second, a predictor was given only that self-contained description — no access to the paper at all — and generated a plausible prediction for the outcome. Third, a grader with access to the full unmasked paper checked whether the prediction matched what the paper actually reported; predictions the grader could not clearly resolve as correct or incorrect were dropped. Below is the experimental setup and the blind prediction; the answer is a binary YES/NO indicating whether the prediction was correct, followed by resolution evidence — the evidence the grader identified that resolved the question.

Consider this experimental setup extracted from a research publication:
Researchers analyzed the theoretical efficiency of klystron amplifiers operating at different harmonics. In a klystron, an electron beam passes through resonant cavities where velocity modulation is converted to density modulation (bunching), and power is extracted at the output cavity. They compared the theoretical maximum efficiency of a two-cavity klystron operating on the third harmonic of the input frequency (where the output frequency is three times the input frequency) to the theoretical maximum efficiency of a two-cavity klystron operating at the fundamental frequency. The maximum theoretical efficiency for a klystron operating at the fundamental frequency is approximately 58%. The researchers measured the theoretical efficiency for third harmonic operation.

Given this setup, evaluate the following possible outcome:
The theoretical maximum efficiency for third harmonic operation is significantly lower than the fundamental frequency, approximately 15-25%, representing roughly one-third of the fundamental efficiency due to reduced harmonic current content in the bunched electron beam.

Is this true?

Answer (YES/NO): YES